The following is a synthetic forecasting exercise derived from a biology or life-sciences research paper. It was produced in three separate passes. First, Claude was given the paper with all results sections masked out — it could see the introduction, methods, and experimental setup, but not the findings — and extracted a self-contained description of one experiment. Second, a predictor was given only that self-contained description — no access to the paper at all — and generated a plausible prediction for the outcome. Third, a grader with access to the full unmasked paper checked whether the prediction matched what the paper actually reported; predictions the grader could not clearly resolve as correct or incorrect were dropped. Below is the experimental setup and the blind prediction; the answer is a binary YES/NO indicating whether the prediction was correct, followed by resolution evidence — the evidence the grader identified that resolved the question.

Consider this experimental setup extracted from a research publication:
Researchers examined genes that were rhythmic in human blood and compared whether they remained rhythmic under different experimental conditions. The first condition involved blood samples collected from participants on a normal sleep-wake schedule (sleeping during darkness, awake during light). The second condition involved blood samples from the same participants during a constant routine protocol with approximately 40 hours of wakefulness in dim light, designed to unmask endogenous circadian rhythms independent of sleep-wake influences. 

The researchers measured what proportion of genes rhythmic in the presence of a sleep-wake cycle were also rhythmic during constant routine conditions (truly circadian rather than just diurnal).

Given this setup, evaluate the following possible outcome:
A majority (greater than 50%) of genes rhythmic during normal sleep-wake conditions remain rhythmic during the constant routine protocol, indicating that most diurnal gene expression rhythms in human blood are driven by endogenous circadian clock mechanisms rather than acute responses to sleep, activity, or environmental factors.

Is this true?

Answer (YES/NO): NO